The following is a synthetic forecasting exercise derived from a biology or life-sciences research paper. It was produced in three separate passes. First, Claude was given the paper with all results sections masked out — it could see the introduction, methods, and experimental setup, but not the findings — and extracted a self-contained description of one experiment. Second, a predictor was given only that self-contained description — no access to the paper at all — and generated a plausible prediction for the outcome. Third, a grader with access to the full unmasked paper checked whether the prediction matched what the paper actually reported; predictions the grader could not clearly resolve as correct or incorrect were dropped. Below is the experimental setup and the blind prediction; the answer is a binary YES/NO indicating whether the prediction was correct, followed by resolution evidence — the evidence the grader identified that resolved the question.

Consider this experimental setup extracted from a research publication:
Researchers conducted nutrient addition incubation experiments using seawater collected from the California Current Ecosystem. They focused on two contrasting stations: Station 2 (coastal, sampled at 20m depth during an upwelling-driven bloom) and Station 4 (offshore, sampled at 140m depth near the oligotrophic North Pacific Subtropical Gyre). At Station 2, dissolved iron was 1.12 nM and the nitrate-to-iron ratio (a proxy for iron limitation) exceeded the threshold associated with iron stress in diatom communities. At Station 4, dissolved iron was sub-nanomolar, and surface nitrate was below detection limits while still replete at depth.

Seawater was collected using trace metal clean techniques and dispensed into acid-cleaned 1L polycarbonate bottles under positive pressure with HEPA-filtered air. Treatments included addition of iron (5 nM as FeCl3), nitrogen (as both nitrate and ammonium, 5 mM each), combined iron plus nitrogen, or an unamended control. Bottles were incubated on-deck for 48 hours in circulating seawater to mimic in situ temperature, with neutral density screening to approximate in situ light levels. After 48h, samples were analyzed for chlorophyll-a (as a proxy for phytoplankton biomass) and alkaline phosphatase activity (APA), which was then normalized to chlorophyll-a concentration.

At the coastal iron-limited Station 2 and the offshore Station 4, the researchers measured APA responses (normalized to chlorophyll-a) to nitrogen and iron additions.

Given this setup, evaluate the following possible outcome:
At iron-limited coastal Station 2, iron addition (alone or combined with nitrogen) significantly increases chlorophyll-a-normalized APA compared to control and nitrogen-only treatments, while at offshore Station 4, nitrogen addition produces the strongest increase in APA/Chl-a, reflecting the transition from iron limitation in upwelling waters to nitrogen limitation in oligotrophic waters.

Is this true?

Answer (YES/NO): NO